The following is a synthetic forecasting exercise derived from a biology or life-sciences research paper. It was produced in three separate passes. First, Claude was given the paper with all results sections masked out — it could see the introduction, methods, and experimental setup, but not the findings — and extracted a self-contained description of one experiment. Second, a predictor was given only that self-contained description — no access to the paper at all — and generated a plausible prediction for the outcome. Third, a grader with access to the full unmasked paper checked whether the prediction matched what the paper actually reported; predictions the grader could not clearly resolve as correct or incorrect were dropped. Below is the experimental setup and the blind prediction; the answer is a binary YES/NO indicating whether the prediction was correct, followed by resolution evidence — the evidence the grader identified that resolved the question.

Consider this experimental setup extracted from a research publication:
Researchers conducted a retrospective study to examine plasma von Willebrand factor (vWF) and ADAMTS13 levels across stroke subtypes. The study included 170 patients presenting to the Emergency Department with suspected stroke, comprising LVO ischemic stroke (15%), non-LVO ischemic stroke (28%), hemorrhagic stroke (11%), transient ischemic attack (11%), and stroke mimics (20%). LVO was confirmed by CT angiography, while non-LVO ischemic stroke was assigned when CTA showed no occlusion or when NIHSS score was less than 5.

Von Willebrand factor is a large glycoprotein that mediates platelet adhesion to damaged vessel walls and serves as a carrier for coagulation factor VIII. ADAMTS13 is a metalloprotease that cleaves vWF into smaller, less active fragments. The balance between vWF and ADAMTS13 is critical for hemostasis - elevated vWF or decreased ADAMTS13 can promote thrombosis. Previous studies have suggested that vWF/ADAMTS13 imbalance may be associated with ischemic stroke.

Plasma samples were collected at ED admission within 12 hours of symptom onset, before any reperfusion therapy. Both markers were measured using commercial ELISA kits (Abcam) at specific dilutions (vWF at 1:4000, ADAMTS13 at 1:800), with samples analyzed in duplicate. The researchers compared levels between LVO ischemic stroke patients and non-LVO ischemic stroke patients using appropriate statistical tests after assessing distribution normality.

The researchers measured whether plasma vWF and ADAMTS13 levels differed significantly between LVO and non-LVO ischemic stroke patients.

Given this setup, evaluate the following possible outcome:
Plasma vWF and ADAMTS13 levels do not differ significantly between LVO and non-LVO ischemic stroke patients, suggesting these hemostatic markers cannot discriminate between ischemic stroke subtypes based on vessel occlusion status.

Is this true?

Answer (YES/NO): YES